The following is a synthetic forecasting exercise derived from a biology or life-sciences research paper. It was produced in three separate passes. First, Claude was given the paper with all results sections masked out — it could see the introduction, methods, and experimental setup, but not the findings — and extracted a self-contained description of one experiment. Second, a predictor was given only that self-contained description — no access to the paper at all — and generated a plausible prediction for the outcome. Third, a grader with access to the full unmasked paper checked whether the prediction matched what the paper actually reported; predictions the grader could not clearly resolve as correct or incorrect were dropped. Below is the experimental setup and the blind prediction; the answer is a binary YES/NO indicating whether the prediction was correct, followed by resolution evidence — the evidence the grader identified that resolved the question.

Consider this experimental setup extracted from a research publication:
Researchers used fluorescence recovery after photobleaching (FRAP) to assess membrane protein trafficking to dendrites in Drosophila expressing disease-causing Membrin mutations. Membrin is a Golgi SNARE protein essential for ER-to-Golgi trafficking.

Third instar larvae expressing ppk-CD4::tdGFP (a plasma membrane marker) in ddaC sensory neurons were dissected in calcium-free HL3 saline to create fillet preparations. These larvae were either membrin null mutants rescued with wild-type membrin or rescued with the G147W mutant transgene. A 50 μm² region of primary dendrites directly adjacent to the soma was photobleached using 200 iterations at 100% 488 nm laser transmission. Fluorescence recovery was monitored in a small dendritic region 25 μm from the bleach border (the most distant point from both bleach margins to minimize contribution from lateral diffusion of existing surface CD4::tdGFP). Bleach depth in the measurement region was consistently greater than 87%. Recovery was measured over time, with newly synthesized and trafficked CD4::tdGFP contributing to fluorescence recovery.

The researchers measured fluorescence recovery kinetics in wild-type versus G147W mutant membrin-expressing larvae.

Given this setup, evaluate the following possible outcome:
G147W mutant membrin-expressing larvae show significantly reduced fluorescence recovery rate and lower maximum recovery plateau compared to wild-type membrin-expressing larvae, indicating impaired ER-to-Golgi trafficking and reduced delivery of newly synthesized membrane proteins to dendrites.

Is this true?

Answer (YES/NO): NO